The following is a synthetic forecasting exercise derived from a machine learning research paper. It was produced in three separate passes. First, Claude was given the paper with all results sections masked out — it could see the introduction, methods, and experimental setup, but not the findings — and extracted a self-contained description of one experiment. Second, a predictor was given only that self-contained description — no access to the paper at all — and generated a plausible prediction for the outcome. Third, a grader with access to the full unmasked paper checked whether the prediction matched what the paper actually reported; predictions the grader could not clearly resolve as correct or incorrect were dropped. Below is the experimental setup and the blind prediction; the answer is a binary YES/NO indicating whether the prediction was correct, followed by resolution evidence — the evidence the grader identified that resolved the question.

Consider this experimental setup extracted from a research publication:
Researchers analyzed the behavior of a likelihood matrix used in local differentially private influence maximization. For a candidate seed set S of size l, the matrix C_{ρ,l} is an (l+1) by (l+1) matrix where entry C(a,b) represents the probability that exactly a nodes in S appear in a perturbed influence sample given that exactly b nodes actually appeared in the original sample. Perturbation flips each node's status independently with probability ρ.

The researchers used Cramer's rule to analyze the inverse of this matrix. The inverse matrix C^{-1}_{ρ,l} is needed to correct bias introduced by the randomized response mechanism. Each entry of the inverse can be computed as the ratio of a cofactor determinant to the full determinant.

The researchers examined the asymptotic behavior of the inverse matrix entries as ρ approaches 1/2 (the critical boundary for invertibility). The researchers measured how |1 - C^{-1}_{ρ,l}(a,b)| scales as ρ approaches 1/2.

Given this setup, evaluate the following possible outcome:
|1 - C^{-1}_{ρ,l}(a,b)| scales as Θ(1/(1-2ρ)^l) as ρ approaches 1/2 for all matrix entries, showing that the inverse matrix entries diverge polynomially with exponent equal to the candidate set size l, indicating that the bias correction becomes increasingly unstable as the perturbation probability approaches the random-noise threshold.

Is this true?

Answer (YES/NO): NO